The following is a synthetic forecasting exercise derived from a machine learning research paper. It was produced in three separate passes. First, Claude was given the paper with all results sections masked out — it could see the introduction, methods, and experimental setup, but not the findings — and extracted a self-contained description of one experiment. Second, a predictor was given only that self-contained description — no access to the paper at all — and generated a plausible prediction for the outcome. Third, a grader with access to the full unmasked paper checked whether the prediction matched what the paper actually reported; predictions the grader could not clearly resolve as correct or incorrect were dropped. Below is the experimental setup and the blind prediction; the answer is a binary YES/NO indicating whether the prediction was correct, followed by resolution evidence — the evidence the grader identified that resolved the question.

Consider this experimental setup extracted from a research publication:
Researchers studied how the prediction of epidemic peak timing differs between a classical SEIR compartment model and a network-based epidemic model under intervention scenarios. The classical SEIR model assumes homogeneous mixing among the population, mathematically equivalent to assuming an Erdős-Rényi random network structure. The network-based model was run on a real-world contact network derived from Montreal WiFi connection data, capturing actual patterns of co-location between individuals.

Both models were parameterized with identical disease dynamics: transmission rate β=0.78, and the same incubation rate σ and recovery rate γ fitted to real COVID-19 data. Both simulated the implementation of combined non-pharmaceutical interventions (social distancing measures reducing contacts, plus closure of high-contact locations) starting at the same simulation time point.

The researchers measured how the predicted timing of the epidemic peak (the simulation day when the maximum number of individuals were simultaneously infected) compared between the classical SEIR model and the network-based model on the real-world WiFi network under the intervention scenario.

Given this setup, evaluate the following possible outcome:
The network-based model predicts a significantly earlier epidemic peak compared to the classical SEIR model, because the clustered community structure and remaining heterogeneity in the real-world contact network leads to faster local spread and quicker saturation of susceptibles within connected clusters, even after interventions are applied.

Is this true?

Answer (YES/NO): YES